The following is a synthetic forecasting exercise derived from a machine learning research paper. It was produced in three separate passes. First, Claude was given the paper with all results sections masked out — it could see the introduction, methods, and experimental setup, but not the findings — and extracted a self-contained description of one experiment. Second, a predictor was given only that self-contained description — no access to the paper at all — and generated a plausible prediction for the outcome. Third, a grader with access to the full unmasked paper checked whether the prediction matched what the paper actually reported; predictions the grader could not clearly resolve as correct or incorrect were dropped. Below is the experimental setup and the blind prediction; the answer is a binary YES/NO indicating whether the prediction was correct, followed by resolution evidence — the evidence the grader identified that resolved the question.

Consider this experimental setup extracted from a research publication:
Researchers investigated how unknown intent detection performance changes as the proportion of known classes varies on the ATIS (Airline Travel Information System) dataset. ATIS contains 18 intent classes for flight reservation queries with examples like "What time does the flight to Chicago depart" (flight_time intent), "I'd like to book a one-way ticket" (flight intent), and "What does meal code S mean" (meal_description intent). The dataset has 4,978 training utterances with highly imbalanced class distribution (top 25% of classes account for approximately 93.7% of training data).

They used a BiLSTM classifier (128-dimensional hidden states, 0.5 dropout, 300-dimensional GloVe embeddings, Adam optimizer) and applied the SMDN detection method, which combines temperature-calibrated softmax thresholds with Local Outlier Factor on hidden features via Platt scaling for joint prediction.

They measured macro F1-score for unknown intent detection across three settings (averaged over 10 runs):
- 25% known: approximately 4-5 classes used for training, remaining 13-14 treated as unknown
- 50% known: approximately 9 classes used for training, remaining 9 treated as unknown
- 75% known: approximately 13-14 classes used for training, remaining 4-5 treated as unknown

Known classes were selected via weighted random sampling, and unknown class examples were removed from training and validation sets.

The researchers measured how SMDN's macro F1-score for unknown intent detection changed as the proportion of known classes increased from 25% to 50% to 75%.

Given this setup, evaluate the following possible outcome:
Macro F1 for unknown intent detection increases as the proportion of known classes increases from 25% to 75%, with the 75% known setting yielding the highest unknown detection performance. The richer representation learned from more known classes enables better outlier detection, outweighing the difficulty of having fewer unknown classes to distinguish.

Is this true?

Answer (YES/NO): NO